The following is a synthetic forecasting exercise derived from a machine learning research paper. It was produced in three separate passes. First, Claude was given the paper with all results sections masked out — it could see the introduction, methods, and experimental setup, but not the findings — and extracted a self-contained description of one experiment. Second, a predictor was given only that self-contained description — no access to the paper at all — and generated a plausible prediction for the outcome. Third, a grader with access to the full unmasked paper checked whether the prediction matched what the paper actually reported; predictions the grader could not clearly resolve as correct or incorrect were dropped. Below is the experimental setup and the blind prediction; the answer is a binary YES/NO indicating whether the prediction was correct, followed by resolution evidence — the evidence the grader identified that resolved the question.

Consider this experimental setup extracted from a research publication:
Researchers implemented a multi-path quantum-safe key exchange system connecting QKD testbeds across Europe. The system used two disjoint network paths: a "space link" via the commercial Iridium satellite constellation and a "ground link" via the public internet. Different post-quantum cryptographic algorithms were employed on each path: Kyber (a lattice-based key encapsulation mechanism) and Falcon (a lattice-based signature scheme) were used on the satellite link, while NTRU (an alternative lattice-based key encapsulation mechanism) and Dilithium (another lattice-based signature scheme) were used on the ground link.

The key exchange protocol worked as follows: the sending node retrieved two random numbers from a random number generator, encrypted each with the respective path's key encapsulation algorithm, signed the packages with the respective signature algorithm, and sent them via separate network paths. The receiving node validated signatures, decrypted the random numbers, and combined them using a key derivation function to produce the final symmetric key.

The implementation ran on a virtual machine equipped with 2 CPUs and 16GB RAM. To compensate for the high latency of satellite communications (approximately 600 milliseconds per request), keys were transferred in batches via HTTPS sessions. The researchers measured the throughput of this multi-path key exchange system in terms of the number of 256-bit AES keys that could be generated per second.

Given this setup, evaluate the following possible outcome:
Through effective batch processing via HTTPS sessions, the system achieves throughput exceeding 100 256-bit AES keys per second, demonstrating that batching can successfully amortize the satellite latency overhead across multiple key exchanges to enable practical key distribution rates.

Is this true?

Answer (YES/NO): NO